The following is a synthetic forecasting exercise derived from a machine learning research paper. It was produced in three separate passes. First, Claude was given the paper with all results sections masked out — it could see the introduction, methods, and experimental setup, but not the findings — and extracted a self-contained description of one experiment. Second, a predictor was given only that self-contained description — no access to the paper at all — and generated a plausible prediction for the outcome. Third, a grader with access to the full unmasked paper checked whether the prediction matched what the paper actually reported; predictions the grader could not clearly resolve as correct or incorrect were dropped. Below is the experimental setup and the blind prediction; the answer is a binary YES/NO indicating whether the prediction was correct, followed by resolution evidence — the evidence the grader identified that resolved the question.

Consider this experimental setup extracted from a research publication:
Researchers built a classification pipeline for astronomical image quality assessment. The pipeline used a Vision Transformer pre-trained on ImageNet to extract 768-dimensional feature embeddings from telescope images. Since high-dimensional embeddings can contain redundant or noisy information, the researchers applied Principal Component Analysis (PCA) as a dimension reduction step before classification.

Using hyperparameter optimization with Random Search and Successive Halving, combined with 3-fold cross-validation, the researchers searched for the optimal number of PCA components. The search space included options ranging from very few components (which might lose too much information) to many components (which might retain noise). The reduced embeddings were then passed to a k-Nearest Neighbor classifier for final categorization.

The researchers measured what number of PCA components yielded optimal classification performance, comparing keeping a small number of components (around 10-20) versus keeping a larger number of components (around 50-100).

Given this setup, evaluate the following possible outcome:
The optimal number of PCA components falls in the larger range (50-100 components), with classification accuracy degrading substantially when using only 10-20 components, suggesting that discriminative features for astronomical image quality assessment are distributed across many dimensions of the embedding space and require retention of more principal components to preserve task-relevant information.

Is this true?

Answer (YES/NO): NO